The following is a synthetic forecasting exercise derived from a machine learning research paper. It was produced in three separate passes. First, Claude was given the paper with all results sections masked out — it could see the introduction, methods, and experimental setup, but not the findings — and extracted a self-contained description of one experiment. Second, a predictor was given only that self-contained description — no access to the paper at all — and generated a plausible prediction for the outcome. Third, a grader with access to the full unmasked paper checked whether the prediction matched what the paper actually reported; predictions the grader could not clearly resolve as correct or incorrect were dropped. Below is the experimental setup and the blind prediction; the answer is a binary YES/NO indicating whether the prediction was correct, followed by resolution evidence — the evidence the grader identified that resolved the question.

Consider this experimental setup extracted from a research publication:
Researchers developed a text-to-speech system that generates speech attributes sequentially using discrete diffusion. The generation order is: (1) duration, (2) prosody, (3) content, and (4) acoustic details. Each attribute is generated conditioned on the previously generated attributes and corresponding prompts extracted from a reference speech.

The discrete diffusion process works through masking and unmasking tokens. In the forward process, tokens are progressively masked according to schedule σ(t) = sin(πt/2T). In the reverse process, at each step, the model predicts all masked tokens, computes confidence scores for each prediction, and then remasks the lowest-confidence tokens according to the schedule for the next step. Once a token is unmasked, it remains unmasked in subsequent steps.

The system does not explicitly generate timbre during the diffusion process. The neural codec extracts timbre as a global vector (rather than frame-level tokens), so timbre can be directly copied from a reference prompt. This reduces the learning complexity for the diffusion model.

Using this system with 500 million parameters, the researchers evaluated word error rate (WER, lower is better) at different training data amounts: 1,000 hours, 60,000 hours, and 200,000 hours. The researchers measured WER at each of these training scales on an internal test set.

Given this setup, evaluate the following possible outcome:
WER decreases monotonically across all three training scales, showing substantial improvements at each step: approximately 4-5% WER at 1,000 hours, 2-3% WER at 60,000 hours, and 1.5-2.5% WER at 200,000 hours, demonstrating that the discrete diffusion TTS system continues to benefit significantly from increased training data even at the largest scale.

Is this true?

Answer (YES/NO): NO